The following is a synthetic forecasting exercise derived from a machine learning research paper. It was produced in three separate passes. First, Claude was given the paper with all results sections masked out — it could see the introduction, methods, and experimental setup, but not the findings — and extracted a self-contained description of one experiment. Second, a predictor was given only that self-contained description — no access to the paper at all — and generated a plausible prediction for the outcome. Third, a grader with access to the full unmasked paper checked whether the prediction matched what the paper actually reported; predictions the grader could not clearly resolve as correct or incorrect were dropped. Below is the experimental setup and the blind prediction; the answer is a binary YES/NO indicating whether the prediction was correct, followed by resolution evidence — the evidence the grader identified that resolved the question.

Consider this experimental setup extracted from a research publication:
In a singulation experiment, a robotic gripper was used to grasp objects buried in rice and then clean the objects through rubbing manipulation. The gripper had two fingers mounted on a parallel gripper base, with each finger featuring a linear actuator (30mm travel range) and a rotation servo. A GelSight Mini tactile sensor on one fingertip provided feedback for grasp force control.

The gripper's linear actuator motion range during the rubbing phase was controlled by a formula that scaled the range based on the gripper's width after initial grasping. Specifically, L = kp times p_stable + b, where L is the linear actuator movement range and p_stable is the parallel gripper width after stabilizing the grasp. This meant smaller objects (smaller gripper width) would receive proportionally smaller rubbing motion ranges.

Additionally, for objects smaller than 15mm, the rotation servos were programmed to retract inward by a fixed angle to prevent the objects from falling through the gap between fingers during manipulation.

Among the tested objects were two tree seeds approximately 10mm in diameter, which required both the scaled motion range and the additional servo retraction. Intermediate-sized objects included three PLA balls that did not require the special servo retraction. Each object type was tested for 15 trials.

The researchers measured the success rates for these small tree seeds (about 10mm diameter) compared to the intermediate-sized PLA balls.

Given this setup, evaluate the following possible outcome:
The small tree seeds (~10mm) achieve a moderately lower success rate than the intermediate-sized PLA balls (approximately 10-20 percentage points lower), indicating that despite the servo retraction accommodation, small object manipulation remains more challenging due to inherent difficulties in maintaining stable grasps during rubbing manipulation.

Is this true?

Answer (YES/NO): YES